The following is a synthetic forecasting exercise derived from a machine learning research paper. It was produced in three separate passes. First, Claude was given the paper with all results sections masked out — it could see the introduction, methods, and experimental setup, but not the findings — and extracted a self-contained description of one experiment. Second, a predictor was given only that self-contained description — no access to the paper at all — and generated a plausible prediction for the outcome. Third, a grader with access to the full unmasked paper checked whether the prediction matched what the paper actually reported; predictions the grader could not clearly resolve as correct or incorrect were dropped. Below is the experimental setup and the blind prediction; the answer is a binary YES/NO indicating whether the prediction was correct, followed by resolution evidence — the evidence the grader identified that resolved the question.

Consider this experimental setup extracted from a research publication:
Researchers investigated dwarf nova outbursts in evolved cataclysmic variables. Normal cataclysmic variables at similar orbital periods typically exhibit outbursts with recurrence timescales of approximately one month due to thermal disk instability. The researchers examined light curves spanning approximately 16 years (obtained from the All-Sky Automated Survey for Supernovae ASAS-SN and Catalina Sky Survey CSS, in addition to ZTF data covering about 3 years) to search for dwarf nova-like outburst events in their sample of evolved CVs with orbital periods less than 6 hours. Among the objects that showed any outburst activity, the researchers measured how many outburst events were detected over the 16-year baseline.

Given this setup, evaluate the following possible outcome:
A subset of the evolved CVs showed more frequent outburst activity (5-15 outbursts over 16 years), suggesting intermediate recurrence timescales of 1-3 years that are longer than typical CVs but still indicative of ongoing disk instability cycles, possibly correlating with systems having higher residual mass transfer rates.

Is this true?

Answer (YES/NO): NO